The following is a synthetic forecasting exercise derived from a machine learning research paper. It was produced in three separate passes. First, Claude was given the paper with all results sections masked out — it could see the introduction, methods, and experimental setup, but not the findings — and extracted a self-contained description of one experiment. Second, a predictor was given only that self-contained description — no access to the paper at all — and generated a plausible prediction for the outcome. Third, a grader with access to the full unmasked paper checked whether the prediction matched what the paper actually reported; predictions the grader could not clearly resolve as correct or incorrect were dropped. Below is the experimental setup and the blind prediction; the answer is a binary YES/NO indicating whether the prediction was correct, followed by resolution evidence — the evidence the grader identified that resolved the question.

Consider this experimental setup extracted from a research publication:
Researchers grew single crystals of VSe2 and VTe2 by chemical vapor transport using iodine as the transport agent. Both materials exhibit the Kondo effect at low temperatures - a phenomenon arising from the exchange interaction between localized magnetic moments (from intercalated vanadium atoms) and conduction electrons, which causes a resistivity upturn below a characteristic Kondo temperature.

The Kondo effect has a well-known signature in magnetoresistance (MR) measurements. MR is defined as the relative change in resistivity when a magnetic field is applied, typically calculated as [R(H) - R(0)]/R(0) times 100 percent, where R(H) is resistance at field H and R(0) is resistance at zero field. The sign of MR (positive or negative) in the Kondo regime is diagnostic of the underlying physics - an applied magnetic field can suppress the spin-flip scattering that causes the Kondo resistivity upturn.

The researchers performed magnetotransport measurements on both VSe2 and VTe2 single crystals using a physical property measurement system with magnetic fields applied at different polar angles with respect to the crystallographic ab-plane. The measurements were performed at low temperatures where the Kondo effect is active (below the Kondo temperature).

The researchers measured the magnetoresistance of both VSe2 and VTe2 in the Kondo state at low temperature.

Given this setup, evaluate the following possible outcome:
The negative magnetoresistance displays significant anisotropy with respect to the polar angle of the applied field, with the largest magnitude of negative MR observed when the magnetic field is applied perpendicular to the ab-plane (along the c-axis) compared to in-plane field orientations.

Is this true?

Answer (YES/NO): NO